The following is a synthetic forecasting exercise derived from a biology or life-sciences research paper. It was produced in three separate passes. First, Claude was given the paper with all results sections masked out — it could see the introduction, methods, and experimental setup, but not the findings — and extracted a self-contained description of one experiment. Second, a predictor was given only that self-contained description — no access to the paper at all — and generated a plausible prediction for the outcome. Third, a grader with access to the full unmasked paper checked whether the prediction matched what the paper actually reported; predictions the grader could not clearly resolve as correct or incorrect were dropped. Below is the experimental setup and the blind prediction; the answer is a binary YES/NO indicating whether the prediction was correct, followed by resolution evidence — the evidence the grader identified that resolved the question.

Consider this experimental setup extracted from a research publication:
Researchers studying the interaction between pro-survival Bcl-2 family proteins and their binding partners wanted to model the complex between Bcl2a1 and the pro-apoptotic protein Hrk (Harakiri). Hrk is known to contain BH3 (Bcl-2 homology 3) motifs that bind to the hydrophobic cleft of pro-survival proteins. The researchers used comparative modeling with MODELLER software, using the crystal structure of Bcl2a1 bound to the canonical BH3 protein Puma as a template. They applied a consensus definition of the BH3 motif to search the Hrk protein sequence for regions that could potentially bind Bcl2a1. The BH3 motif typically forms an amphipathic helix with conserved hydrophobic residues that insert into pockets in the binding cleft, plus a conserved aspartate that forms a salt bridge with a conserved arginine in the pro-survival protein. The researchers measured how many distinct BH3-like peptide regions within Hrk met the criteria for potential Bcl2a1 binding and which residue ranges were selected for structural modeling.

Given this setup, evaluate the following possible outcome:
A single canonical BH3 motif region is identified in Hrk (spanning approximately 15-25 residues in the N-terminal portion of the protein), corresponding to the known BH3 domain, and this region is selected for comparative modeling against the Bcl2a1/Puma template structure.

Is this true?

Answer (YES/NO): NO